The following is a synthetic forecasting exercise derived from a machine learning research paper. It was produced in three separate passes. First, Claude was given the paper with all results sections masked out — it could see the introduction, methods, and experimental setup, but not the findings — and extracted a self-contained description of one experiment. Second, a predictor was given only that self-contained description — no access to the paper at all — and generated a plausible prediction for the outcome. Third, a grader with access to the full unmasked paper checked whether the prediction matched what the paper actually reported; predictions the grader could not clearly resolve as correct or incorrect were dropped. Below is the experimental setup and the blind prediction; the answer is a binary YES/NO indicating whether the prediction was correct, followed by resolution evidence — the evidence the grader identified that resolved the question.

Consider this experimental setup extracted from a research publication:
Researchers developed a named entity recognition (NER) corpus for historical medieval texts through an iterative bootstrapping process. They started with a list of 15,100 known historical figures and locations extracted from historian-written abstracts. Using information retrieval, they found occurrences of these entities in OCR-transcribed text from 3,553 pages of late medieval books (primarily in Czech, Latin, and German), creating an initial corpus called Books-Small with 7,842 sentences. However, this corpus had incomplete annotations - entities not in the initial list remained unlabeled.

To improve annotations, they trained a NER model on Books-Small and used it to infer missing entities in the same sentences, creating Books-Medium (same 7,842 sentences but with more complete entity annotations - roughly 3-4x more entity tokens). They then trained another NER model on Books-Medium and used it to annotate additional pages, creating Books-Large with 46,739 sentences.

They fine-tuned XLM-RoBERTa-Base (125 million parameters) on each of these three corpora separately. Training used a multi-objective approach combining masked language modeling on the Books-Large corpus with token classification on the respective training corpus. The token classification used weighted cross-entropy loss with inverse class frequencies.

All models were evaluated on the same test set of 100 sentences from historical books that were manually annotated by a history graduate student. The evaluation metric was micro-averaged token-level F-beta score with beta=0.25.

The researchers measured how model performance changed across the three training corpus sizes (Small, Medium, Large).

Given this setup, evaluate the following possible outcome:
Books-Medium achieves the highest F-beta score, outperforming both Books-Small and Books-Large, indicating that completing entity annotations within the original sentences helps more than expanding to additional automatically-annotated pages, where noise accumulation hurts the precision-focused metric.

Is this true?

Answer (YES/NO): YES